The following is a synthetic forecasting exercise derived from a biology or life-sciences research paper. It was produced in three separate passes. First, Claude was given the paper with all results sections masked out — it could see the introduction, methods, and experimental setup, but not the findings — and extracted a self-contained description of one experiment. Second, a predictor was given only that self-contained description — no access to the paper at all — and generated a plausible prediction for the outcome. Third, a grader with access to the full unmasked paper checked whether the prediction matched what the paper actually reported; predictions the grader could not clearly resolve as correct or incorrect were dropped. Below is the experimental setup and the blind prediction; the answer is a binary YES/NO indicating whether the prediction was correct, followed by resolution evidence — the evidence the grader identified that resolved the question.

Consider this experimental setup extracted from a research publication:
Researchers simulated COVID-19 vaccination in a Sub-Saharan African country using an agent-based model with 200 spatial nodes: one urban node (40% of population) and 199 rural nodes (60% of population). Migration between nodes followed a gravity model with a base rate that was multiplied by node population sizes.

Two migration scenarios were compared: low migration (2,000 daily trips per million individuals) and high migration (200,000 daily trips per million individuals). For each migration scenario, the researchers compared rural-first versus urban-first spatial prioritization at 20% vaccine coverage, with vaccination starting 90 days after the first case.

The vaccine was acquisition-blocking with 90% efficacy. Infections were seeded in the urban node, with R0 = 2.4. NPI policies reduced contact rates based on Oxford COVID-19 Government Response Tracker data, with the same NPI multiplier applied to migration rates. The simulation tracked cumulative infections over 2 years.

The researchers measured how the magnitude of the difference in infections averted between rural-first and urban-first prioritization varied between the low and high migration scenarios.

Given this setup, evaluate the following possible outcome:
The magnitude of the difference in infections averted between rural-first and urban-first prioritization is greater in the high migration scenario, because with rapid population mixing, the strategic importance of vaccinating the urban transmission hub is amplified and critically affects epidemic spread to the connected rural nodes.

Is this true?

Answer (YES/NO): NO